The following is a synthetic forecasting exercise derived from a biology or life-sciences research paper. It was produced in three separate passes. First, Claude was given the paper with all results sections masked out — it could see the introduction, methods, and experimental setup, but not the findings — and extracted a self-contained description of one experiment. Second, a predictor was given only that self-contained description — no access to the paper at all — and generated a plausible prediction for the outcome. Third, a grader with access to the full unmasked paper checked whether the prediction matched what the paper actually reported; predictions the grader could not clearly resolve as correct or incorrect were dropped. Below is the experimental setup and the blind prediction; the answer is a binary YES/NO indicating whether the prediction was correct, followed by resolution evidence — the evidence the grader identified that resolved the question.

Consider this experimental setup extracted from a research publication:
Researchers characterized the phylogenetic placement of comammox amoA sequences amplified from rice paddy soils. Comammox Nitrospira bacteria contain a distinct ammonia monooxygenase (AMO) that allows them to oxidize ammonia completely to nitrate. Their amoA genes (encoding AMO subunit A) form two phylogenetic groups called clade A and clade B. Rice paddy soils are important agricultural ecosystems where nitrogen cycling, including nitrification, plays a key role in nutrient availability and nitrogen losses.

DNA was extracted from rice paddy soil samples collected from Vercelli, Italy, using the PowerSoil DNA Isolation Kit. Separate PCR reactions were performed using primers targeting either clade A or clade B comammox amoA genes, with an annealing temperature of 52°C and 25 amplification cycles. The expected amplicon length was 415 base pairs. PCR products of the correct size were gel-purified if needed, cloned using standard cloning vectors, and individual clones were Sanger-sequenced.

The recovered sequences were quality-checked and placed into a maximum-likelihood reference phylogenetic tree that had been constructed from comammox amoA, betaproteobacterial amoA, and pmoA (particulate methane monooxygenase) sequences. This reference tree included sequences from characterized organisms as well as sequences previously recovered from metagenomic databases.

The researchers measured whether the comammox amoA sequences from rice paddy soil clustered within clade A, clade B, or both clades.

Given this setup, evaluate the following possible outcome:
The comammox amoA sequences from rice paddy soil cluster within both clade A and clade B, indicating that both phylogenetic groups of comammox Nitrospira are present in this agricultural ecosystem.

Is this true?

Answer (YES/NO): YES